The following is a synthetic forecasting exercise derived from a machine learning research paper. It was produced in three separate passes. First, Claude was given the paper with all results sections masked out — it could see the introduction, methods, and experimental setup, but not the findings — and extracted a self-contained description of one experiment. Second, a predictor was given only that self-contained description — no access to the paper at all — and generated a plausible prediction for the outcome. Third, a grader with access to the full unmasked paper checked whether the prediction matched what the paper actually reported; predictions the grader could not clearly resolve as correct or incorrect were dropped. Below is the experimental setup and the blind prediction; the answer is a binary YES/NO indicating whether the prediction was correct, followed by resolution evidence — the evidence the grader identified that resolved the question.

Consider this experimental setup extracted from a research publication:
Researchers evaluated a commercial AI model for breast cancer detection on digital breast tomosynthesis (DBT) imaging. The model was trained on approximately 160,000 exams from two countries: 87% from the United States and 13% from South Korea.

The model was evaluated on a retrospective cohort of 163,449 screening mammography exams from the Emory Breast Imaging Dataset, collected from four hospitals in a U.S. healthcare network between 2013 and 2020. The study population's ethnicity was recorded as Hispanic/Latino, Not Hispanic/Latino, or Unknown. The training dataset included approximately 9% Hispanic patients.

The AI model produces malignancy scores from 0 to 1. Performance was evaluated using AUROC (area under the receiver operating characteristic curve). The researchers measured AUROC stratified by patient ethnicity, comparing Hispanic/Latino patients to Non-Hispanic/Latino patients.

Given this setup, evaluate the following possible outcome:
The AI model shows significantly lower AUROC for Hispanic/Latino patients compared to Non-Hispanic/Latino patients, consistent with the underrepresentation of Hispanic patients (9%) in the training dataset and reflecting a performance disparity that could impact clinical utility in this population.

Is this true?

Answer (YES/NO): NO